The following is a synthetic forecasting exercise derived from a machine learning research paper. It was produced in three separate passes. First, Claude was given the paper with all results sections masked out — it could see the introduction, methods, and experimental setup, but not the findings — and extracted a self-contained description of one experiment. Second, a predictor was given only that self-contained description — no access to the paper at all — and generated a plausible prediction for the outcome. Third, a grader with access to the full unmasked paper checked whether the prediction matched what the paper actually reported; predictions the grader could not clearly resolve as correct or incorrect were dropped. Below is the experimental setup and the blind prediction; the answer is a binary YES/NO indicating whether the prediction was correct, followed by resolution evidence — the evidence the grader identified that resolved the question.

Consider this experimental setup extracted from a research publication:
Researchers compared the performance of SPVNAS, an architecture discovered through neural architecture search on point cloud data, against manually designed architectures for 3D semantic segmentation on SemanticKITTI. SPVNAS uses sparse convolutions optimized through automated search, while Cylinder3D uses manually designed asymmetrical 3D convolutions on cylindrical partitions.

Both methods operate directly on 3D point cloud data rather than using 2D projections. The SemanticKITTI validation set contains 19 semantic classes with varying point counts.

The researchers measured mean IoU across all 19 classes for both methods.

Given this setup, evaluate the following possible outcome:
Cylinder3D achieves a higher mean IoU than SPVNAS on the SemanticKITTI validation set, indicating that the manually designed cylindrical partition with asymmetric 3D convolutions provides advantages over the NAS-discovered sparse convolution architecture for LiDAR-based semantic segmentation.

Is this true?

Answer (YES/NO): YES